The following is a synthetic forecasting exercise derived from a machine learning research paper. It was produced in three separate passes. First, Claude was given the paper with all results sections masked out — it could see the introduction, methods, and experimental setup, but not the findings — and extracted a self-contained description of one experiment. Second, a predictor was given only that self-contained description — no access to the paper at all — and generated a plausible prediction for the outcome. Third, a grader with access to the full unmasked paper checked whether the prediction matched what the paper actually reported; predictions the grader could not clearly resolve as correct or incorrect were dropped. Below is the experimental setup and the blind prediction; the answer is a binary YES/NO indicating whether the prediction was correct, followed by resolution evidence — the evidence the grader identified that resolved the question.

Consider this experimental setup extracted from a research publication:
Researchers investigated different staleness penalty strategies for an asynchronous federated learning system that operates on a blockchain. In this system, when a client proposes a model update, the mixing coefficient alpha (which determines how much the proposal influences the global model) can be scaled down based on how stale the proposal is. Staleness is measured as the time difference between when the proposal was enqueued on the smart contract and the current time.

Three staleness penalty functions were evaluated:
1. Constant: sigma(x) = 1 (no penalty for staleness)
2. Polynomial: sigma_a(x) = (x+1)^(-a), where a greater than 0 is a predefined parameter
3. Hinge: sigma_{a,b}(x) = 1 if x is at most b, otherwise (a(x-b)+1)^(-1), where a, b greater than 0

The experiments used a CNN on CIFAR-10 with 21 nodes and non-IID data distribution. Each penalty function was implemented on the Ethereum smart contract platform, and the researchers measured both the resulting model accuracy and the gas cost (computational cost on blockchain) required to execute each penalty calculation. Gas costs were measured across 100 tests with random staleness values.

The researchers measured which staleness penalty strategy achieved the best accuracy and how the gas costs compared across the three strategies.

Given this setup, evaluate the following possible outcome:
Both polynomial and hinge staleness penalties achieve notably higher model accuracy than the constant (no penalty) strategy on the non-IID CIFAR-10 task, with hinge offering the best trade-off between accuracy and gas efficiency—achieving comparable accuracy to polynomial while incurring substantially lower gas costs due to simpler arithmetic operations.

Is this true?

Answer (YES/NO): NO